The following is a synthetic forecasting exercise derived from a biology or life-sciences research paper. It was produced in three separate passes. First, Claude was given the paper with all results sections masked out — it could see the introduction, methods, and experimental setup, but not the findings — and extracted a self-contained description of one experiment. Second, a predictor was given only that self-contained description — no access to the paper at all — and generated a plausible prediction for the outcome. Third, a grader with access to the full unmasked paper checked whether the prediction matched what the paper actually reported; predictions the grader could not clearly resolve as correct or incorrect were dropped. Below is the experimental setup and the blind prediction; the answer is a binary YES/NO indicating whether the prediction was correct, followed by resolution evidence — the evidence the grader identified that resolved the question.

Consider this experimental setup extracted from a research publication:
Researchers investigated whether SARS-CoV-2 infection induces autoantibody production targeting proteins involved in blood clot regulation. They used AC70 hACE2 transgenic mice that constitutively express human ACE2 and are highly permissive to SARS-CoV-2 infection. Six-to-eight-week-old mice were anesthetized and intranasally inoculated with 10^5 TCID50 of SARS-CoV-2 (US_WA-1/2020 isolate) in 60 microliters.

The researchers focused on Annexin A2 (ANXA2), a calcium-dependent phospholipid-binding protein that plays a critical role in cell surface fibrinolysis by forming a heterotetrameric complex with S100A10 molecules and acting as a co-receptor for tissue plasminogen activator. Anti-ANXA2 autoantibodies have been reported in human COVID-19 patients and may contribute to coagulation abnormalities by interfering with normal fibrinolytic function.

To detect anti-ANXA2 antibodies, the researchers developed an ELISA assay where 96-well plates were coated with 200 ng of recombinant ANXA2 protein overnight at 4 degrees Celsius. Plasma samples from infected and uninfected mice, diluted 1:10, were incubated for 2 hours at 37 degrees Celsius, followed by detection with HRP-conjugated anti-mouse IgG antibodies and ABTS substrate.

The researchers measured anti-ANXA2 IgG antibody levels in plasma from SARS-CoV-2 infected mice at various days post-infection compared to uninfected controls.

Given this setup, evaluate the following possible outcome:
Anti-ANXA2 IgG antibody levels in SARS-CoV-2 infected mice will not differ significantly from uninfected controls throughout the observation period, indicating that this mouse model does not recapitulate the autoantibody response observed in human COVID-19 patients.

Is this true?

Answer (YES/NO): NO